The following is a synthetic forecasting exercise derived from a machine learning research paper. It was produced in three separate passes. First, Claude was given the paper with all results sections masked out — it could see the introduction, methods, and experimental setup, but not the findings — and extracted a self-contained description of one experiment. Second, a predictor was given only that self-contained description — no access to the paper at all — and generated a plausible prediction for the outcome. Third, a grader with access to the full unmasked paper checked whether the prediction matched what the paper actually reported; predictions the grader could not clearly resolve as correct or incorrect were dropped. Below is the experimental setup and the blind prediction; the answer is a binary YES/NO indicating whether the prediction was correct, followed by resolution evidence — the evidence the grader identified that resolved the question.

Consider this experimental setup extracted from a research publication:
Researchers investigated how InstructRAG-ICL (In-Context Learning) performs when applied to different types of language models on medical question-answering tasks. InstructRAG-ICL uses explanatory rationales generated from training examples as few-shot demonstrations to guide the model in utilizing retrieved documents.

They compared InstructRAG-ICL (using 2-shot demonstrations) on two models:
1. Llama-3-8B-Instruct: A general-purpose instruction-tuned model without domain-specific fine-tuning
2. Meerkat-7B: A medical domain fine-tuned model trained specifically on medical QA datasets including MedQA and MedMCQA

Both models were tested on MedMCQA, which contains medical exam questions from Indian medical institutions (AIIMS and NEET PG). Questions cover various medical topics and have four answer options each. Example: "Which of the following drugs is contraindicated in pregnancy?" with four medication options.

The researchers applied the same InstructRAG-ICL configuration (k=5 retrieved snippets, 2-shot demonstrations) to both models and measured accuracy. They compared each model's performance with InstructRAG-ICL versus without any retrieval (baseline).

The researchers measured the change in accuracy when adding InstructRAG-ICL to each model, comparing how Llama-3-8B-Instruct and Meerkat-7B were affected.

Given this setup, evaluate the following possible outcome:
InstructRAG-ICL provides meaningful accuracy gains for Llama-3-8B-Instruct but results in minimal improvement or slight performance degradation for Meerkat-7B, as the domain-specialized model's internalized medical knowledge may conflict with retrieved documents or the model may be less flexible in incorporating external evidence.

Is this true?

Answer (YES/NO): NO